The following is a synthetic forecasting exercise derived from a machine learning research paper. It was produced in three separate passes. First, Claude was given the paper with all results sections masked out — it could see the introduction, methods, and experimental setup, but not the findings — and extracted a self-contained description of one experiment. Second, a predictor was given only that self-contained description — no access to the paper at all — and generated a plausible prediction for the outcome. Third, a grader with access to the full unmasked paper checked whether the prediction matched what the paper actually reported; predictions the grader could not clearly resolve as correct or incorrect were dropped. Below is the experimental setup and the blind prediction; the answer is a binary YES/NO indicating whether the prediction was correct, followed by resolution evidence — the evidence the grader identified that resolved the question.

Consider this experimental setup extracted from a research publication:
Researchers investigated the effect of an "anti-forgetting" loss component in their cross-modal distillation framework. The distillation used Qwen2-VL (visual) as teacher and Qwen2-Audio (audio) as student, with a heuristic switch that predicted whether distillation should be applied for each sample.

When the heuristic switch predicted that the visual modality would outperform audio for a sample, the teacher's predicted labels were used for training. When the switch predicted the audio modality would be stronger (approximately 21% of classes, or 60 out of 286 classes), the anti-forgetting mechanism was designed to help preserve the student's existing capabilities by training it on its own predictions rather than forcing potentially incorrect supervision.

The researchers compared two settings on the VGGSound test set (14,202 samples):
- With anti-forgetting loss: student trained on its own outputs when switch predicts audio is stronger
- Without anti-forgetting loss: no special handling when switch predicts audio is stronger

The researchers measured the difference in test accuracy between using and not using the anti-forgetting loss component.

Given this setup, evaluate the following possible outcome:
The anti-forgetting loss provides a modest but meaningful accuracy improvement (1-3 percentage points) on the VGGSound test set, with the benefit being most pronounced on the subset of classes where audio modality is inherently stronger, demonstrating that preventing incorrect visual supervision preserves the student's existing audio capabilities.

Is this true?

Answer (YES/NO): NO